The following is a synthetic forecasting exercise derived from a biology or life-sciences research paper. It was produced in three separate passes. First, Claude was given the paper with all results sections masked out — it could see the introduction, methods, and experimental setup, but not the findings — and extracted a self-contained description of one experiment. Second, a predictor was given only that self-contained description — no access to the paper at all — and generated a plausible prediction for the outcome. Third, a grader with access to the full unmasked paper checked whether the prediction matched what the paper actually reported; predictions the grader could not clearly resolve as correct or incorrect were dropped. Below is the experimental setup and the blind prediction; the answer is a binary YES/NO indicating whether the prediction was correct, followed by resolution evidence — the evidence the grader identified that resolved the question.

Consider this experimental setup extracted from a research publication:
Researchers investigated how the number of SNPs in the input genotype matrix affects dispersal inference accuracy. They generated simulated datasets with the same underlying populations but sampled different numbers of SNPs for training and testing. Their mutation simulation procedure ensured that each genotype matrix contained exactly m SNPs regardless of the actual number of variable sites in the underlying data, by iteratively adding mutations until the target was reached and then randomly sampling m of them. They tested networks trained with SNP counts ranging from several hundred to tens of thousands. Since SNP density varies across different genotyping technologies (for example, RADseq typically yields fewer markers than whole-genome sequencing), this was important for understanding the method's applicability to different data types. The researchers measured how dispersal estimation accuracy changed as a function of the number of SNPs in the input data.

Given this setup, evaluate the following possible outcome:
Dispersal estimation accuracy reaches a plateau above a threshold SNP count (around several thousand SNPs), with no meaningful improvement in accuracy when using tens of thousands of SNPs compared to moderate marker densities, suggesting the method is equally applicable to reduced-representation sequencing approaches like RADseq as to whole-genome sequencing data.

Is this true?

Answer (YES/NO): NO